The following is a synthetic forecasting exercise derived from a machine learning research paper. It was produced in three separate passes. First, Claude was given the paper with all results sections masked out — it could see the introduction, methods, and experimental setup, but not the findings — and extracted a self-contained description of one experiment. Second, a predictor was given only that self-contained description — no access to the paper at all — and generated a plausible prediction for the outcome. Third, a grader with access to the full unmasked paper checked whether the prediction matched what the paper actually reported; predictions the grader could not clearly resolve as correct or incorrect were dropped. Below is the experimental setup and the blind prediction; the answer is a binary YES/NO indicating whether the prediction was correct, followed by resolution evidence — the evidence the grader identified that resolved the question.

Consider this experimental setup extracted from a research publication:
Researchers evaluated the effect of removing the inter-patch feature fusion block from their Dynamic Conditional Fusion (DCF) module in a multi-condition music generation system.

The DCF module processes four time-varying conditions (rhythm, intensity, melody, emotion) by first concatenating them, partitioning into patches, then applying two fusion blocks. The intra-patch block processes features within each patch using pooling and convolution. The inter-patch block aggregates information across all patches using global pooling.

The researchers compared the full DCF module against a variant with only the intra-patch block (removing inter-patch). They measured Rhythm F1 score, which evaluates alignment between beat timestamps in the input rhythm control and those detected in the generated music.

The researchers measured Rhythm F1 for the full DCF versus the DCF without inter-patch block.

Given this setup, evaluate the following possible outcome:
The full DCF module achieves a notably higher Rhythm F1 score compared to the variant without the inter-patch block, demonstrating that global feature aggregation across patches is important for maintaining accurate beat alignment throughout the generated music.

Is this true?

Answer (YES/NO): YES